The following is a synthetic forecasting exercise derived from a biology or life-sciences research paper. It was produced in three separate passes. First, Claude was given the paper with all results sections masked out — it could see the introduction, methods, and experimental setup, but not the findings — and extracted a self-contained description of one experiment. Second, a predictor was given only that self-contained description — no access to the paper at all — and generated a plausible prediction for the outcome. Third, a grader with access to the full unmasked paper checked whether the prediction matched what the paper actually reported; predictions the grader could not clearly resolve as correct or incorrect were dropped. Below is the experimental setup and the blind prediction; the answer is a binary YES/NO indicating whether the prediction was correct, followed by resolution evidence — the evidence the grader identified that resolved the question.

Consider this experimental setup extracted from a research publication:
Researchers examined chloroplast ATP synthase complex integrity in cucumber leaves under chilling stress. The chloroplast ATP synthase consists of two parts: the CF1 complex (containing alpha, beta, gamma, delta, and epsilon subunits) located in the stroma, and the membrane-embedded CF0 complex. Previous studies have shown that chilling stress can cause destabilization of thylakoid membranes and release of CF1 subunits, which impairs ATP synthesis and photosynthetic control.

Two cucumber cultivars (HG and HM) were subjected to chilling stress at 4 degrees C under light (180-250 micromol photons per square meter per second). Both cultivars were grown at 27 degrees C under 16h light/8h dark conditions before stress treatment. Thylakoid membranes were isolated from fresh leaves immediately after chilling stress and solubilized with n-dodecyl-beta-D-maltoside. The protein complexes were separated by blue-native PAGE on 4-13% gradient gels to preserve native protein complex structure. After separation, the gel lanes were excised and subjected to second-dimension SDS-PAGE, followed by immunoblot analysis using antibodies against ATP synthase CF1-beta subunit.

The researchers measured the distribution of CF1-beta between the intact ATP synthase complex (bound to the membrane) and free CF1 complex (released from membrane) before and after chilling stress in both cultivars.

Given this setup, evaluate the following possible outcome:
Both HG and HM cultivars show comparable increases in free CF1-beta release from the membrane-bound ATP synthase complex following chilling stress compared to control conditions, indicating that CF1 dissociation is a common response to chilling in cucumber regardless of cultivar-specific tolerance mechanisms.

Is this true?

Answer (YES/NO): YES